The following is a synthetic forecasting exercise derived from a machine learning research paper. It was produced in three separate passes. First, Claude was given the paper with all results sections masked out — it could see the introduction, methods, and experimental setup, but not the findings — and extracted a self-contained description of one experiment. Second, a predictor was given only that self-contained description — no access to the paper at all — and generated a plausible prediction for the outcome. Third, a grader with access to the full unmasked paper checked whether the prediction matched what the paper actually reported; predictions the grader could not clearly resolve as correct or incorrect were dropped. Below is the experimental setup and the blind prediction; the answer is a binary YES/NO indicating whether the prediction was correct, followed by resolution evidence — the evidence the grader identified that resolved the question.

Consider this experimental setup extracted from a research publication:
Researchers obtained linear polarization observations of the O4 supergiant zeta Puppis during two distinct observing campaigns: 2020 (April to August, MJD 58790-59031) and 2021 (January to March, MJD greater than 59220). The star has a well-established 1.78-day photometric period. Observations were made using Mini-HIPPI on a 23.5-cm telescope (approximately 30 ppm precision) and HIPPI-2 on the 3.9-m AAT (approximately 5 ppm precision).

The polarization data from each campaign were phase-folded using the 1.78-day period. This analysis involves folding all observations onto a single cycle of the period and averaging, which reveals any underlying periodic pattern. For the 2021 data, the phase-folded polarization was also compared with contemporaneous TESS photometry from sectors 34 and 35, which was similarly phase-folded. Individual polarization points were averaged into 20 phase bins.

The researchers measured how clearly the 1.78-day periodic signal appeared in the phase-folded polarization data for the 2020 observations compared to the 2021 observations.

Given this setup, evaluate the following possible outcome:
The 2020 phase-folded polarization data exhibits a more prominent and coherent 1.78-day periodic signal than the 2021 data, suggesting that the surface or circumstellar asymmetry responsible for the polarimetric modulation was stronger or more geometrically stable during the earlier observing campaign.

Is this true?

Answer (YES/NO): NO